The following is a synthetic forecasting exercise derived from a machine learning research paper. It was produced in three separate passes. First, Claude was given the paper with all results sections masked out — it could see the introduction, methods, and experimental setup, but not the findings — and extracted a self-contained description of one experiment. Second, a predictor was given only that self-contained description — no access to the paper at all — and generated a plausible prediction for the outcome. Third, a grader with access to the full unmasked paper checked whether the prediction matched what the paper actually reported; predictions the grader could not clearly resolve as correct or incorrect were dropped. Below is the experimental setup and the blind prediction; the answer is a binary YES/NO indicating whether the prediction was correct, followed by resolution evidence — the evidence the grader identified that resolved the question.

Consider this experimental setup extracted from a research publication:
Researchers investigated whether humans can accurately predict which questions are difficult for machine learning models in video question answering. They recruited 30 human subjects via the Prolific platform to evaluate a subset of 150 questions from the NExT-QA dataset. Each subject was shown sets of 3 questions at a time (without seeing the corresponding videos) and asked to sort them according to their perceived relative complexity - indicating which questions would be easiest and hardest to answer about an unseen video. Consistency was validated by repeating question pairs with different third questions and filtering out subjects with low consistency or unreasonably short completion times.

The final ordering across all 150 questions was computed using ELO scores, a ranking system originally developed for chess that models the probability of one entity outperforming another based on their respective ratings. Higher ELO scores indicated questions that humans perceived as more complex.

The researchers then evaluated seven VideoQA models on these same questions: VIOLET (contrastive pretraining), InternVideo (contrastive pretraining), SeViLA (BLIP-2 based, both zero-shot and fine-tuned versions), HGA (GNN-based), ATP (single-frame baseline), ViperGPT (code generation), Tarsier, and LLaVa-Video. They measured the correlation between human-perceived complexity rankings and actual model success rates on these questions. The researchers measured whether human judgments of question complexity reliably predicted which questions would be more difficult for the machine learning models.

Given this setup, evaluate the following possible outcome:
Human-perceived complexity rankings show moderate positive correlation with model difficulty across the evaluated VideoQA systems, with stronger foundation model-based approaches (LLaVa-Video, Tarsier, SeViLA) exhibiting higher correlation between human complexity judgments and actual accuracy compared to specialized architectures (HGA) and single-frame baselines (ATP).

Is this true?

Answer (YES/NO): NO